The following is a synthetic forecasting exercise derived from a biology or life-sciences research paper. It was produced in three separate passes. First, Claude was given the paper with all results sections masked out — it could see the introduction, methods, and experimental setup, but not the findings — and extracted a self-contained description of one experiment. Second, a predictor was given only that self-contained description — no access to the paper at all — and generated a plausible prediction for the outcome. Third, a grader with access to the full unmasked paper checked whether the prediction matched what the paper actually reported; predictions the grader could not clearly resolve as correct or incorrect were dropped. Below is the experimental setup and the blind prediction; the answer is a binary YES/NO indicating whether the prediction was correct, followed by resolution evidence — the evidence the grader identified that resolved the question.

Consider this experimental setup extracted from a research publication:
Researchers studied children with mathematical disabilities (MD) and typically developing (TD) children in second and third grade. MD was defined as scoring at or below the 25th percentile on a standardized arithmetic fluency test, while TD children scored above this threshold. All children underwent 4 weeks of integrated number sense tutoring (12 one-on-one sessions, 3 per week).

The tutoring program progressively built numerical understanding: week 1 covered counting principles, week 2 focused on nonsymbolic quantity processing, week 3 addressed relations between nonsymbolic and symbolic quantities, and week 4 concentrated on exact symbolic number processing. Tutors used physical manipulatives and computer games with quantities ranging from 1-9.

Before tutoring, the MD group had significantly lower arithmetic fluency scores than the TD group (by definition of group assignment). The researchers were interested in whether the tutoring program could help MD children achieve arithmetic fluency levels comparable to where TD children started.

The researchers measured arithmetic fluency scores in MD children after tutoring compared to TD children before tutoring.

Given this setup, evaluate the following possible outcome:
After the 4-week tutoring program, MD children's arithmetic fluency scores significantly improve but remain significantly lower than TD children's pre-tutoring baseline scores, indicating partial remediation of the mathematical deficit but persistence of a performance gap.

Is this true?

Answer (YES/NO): YES